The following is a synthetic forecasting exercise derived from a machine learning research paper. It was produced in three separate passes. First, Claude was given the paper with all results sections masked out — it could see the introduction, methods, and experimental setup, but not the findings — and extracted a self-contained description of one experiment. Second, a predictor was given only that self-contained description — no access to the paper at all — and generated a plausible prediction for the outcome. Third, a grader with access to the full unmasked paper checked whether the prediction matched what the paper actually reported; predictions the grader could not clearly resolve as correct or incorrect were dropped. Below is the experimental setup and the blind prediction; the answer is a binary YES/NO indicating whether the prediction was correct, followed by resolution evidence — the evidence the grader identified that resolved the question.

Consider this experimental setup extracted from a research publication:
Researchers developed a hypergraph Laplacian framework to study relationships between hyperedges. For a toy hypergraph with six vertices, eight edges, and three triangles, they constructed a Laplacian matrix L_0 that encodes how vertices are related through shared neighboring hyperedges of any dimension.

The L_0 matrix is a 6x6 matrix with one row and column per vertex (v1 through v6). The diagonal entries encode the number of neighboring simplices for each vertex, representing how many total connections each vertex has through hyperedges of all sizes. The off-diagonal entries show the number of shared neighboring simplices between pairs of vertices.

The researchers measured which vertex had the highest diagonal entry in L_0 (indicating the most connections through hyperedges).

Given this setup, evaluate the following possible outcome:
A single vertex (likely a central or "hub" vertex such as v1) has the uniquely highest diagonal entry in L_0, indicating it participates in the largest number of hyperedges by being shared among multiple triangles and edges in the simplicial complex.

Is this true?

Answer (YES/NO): NO